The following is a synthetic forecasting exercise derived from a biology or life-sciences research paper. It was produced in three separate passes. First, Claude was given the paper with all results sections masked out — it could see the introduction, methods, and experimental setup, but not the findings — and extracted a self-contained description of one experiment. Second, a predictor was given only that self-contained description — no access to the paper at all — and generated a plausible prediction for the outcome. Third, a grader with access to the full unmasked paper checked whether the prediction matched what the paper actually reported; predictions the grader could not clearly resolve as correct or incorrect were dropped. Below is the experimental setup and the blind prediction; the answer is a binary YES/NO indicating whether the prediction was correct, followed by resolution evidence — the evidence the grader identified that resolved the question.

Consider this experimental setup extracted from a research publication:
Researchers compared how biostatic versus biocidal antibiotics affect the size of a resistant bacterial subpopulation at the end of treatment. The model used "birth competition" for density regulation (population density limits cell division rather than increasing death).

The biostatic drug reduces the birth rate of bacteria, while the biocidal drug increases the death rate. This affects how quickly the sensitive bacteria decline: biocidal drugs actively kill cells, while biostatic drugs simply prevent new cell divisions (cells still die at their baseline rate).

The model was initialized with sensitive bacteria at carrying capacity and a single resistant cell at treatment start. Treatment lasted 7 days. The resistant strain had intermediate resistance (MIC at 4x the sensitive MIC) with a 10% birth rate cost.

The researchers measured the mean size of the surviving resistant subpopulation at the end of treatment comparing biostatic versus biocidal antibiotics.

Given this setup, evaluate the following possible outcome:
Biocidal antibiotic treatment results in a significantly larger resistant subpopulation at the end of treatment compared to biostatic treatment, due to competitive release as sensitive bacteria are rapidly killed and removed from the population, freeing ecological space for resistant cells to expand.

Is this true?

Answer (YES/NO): YES